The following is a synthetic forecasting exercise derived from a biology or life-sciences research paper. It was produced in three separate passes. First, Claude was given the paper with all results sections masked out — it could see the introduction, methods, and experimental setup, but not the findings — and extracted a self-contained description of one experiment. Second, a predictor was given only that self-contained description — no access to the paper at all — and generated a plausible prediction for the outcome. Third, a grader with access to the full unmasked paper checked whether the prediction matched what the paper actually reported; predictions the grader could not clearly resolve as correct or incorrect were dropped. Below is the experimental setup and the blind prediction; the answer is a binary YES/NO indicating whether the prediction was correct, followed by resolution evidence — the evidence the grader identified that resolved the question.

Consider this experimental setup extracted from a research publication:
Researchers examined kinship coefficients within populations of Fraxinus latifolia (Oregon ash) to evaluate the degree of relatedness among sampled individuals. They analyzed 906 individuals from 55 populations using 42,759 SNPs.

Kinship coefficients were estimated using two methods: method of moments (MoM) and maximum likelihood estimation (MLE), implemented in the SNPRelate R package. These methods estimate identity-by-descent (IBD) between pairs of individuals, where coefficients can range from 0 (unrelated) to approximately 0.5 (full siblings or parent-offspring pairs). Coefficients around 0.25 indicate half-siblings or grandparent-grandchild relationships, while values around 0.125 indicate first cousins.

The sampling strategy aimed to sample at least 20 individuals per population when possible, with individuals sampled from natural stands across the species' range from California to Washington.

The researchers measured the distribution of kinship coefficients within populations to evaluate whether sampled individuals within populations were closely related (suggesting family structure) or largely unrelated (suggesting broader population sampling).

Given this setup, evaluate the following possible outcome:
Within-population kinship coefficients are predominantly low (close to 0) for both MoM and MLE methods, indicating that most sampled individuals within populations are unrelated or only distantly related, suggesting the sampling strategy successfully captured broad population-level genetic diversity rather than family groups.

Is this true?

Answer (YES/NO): YES